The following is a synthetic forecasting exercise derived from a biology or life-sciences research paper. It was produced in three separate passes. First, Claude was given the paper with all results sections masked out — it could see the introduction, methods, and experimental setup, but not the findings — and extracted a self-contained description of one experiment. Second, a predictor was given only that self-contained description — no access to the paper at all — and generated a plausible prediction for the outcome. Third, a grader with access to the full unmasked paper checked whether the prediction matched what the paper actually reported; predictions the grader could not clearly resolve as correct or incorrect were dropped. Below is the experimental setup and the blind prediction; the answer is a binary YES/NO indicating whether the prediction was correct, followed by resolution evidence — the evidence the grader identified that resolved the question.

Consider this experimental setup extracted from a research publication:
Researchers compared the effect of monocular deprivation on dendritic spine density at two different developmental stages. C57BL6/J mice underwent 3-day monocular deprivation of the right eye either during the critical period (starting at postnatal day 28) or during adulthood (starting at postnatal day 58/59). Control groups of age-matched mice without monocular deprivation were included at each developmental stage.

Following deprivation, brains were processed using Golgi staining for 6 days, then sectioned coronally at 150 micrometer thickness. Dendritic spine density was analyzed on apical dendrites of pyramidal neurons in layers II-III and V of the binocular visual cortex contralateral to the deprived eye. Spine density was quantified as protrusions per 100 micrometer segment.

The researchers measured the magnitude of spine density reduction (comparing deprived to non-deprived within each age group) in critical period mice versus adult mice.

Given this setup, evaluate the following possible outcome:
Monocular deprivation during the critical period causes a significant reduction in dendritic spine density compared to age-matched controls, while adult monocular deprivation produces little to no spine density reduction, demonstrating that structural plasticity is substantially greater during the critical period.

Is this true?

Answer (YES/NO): YES